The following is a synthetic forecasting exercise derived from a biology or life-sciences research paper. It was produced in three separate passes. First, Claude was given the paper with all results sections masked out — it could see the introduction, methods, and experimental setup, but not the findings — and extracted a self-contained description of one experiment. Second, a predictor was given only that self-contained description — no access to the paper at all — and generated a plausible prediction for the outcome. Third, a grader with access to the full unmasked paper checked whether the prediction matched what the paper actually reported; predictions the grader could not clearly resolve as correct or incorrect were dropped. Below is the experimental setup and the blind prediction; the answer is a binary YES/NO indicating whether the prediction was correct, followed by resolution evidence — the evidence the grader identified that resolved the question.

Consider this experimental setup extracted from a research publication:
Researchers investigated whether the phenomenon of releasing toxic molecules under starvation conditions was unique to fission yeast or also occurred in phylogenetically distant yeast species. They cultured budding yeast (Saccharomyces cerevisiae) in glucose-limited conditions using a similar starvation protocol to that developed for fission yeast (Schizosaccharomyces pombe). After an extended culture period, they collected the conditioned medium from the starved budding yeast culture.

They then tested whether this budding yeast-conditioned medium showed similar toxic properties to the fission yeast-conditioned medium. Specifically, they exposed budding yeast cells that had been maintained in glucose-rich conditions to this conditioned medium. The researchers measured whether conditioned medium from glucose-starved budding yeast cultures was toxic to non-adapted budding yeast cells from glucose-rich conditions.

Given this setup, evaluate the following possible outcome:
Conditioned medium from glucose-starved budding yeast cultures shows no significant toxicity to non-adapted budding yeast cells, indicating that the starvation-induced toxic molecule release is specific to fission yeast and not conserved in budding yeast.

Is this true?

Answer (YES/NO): NO